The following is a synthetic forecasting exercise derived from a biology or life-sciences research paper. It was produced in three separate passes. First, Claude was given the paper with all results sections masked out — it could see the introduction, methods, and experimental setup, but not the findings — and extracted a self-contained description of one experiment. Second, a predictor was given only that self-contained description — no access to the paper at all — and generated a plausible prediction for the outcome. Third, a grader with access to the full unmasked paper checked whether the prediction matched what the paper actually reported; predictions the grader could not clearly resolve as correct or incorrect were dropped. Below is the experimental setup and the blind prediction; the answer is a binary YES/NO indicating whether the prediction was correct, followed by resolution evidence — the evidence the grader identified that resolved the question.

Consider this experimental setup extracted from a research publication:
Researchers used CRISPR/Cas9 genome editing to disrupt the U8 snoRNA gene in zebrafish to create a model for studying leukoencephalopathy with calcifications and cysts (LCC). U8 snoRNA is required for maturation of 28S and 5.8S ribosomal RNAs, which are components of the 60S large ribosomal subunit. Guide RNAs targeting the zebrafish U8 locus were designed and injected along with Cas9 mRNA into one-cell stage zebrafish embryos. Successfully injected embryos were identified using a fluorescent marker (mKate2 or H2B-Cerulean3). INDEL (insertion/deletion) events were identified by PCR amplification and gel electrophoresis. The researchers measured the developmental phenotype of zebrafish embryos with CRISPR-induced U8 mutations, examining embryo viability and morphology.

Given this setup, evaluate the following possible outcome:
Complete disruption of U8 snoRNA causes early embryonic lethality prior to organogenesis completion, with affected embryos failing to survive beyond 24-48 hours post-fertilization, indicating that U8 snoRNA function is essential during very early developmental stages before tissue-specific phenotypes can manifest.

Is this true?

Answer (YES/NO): NO